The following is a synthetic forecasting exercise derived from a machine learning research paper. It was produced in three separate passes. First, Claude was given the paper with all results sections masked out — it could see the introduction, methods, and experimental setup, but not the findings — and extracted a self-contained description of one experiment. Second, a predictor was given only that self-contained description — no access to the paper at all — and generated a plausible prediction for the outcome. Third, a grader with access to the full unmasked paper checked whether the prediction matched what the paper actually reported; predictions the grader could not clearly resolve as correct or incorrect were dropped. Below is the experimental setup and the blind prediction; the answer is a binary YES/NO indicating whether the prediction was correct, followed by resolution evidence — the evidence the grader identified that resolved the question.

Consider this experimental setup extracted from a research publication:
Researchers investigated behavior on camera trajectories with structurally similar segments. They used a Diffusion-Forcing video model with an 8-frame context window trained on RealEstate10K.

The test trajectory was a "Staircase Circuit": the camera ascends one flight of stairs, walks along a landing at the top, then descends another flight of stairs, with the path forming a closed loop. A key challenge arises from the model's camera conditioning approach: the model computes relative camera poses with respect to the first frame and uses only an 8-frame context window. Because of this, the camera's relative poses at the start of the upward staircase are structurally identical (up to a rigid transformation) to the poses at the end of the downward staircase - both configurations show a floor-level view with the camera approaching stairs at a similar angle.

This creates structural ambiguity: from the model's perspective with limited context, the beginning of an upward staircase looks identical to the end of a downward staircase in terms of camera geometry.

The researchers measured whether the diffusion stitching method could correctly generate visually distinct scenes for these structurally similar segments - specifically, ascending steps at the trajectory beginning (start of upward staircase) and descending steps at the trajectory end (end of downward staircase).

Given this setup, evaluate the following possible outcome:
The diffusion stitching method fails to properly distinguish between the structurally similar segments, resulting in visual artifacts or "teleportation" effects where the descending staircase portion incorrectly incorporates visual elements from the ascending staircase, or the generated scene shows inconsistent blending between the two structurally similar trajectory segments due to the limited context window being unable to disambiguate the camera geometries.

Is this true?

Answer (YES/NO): YES